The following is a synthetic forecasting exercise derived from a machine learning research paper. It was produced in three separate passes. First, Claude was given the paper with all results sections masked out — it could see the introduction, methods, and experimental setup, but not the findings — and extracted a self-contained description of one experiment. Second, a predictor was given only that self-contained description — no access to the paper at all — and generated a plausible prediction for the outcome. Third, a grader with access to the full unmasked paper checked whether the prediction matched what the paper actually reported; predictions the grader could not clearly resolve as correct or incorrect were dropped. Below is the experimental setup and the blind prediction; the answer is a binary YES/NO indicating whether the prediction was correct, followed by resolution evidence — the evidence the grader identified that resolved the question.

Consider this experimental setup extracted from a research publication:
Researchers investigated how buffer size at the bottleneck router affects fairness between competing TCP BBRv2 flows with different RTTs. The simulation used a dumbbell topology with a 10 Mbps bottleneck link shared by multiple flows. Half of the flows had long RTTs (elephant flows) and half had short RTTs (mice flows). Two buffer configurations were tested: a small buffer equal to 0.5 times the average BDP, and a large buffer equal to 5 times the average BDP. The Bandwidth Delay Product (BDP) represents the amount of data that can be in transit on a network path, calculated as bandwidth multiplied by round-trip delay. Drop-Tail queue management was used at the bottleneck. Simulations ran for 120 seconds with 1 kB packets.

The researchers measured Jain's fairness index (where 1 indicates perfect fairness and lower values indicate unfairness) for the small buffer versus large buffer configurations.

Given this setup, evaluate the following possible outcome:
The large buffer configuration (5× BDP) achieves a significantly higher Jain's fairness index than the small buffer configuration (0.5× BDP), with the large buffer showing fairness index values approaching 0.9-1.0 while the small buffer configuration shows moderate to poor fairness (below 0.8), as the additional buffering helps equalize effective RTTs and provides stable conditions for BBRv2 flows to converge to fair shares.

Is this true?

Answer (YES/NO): NO